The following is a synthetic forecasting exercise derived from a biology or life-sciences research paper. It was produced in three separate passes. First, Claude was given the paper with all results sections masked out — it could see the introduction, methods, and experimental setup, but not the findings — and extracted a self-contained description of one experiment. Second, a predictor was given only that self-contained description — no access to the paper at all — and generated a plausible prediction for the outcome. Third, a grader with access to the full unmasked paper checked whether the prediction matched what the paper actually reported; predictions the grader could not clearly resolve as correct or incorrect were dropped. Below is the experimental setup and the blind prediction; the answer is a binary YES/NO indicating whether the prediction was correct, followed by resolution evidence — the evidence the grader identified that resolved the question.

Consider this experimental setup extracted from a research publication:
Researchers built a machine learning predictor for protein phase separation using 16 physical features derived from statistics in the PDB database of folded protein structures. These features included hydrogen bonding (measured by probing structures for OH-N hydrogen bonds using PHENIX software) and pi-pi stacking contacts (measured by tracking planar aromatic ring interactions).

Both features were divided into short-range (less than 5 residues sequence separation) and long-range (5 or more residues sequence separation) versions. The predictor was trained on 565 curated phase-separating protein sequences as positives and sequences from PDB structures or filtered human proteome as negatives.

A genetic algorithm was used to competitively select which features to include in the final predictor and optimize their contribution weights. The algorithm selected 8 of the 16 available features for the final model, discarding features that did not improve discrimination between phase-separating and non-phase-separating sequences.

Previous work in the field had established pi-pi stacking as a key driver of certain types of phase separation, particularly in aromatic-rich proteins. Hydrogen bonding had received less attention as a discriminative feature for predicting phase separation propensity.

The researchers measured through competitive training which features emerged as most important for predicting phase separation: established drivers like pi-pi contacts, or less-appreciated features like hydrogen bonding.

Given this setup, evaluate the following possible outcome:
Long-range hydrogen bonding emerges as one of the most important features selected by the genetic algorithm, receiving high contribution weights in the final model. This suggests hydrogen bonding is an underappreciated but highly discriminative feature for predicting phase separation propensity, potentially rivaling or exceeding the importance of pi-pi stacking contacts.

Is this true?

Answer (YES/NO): YES